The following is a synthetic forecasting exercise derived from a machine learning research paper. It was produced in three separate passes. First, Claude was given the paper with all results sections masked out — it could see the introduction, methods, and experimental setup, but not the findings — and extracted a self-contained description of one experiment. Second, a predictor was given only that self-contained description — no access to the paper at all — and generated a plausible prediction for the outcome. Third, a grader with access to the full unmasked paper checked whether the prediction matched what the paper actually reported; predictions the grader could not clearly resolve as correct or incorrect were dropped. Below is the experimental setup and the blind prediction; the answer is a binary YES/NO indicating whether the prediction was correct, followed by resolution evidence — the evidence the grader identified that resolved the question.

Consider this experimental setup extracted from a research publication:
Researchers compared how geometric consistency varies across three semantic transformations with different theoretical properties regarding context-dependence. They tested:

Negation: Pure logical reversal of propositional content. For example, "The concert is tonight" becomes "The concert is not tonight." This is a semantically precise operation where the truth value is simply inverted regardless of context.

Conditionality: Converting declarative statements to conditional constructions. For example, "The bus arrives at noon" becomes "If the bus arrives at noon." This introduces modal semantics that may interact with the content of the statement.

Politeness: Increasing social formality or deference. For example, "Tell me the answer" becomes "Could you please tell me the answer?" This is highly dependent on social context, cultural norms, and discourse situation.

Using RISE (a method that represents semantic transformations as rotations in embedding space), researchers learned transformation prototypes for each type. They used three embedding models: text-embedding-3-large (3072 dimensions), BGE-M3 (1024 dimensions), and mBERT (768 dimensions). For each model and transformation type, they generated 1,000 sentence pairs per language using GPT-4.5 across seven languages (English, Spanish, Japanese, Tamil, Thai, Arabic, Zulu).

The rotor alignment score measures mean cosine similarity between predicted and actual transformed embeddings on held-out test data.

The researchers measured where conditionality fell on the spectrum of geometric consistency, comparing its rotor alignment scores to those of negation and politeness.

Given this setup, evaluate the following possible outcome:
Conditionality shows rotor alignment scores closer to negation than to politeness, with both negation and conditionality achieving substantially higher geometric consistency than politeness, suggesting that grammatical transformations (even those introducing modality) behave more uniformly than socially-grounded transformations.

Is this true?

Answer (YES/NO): NO